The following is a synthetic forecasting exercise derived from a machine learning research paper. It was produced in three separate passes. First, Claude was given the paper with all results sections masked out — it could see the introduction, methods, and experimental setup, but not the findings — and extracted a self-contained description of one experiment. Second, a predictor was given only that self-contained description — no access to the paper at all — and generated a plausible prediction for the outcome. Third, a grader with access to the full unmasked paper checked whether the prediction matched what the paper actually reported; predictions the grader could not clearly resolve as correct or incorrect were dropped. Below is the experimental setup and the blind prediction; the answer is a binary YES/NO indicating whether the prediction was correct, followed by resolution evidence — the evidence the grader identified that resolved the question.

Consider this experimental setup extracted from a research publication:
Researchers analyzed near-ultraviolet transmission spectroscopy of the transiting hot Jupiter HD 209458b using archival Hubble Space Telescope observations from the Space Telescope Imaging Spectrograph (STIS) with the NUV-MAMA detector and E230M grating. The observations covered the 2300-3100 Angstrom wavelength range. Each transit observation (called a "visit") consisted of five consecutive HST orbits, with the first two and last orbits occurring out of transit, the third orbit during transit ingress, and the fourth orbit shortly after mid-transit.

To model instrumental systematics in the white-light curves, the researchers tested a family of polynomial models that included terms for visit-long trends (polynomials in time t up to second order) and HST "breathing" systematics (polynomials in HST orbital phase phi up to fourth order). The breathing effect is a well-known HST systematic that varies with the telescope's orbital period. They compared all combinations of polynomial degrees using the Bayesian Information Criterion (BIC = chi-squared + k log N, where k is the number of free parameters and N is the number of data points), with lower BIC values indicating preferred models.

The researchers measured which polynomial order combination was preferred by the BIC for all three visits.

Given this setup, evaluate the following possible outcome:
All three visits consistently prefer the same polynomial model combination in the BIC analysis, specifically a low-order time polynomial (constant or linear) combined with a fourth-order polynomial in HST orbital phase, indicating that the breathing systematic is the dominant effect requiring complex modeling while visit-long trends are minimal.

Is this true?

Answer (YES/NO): NO